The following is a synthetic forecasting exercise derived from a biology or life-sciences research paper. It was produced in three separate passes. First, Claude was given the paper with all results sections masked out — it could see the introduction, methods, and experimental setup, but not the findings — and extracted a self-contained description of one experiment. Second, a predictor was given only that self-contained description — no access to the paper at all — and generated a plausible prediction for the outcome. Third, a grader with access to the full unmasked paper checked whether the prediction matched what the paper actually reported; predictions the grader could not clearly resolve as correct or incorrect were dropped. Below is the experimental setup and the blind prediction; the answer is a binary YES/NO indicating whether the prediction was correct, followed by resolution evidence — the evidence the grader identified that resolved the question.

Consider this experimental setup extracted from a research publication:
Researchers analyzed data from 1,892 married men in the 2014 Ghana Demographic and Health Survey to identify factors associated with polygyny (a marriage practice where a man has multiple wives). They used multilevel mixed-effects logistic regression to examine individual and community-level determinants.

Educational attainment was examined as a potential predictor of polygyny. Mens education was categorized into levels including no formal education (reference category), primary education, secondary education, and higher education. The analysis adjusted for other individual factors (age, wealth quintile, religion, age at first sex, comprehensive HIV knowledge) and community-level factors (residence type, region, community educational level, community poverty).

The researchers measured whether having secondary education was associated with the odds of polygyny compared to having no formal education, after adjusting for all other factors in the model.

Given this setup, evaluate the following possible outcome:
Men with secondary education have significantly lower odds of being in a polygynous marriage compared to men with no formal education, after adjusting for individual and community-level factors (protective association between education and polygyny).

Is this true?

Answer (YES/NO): YES